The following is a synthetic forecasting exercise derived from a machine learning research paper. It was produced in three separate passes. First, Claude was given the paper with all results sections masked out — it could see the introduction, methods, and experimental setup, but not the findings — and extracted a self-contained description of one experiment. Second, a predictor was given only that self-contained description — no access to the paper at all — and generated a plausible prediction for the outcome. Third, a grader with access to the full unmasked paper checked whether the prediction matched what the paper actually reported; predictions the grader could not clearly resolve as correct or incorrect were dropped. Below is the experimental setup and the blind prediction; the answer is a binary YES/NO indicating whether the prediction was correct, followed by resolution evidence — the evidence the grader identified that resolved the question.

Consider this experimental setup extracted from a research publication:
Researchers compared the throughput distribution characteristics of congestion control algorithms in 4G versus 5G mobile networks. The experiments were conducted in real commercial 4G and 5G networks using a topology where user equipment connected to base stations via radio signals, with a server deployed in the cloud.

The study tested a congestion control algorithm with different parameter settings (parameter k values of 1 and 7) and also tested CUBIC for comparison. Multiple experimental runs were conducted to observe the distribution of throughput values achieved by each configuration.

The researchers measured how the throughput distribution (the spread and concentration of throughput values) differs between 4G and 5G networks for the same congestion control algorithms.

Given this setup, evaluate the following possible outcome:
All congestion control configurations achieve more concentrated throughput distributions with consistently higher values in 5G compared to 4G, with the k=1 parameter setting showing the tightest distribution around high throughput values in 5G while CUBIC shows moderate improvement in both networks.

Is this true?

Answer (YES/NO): NO